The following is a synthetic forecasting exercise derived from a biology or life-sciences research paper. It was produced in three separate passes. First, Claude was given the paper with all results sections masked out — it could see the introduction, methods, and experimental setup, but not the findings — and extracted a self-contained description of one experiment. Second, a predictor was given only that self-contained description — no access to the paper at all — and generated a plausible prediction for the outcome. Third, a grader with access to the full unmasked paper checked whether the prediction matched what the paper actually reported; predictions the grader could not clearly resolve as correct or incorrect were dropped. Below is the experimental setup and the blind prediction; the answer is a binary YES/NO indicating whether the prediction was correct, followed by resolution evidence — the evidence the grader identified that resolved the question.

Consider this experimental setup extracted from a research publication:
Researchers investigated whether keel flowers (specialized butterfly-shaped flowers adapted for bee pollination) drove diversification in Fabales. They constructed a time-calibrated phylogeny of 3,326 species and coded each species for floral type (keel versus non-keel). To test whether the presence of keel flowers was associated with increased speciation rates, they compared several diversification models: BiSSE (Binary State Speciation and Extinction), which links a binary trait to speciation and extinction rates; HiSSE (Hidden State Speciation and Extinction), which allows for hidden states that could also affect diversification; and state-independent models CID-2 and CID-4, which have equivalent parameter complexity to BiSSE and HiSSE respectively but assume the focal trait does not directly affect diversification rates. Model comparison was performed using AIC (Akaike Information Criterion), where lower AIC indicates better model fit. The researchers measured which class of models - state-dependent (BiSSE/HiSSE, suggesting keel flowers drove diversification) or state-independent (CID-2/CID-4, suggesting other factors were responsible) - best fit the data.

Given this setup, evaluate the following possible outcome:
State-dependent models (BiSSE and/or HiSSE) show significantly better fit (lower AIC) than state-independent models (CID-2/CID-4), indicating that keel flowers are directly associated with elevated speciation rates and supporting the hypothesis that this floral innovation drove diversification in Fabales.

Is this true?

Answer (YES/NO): NO